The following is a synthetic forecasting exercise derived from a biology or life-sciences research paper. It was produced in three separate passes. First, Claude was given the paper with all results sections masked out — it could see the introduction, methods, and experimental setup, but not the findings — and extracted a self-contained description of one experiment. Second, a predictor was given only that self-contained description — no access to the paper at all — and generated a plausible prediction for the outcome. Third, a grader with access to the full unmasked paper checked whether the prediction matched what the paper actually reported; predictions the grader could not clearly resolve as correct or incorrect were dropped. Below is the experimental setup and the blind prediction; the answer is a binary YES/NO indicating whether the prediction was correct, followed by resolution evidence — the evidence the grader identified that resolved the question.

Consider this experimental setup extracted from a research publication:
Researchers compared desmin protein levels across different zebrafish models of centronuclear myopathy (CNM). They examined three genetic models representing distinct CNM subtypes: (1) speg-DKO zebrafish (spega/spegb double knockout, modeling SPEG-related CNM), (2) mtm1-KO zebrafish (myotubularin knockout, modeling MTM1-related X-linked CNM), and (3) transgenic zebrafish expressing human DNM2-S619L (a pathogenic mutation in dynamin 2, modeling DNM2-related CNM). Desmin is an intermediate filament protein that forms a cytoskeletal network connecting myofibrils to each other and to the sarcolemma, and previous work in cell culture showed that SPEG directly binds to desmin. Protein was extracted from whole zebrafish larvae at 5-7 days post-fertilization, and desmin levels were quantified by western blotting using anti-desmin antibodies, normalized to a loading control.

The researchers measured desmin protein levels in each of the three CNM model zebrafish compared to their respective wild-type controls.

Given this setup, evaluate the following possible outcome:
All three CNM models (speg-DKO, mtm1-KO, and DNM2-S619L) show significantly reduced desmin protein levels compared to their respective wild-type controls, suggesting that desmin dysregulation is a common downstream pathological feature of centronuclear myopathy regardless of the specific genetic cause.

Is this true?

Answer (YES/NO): NO